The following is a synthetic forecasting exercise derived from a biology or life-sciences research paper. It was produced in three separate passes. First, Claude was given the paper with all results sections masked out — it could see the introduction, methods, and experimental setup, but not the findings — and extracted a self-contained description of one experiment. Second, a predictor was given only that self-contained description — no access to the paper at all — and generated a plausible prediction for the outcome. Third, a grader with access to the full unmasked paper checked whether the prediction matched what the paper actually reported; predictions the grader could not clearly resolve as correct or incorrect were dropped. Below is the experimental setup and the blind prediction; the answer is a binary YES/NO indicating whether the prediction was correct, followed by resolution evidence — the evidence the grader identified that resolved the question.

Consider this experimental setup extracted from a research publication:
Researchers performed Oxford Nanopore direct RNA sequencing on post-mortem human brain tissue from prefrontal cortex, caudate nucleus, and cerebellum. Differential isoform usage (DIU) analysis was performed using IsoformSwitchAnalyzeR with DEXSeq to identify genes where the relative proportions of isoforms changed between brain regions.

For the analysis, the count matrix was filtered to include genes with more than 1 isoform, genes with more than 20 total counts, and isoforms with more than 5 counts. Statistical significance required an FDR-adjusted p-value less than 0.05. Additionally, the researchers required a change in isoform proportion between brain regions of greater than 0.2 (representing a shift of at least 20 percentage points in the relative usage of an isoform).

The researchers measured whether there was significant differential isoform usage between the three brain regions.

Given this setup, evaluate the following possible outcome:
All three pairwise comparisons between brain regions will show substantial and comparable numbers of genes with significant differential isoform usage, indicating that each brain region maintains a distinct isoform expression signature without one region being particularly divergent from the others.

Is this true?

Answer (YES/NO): NO